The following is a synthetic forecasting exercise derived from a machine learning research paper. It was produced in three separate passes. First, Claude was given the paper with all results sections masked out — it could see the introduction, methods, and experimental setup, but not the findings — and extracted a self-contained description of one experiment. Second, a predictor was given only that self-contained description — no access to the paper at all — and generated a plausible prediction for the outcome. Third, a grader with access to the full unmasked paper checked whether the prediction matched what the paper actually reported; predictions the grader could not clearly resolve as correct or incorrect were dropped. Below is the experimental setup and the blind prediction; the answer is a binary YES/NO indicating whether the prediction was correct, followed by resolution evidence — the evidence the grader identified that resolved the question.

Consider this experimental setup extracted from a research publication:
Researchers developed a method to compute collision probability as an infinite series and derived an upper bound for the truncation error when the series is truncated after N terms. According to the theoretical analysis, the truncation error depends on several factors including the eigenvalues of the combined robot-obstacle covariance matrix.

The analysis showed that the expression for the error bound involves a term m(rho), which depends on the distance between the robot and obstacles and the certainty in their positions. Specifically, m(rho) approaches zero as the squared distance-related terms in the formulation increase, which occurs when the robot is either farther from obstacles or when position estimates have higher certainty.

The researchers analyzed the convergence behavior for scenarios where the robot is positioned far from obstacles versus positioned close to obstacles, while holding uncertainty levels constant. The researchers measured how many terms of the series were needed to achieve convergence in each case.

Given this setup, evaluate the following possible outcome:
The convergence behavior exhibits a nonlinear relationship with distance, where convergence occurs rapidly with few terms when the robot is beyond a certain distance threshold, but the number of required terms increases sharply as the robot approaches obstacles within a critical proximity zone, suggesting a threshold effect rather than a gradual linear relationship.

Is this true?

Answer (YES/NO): NO